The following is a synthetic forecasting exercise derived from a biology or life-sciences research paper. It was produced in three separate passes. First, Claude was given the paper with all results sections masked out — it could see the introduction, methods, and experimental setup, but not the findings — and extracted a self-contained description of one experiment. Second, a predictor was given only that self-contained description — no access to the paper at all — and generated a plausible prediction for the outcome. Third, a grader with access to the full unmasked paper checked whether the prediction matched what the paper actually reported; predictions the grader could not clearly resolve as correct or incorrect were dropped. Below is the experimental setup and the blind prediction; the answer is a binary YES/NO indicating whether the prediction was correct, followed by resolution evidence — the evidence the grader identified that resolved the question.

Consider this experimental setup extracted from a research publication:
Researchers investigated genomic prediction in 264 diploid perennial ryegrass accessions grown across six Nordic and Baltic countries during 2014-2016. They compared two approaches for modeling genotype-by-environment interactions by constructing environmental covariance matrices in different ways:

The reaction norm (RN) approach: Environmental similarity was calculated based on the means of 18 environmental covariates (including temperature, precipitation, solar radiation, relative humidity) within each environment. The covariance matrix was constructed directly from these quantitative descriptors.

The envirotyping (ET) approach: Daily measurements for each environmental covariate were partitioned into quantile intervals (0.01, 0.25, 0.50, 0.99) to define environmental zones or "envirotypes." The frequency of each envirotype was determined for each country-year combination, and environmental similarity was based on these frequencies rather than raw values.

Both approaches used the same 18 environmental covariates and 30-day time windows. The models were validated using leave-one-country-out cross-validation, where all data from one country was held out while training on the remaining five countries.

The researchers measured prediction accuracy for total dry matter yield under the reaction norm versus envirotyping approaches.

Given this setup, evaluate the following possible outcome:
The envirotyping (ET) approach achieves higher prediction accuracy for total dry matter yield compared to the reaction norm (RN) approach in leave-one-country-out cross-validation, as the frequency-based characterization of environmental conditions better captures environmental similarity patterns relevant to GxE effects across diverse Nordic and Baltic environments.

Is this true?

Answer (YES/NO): NO